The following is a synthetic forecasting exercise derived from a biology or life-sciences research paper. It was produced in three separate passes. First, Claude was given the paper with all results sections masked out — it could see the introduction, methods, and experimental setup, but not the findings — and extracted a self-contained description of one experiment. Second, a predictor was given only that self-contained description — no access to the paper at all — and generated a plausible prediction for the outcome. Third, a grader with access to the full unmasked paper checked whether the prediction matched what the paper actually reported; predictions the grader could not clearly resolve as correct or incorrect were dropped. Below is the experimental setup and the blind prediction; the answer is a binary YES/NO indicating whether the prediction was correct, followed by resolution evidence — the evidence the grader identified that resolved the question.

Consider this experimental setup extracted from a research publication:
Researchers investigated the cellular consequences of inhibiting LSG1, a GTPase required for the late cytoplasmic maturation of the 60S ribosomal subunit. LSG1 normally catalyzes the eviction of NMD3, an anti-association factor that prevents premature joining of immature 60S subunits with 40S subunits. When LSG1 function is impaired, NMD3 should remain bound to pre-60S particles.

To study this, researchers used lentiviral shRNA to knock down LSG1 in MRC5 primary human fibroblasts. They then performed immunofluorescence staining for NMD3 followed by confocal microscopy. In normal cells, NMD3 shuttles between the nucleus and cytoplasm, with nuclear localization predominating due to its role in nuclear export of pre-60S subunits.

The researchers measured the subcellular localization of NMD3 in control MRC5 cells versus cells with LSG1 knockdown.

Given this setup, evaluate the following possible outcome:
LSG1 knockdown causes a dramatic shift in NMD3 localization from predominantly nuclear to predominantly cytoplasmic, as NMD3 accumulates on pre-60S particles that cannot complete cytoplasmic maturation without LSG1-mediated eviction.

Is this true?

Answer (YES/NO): YES